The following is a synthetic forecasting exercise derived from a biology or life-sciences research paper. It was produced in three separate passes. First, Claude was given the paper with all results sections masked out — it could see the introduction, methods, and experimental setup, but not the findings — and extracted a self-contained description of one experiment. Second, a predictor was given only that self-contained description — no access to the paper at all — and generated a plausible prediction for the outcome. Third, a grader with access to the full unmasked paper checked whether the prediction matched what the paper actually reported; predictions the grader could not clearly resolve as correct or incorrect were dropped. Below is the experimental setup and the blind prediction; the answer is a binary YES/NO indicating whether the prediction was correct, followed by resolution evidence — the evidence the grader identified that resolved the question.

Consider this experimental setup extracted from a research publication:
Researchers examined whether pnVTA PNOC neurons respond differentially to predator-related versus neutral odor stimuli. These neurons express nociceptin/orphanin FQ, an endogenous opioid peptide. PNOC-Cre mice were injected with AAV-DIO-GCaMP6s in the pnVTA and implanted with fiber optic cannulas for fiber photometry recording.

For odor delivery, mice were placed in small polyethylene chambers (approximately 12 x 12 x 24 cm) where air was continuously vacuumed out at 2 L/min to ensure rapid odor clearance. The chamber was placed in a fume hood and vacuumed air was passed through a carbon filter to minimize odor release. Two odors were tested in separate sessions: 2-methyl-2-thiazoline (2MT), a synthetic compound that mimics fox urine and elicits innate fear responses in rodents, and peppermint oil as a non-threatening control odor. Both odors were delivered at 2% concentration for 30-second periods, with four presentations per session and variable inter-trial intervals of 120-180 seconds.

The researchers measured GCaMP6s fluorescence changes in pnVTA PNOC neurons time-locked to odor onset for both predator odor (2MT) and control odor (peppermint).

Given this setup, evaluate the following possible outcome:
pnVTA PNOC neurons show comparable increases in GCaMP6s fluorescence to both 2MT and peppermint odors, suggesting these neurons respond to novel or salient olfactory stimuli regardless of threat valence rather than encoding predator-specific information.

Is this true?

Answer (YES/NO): NO